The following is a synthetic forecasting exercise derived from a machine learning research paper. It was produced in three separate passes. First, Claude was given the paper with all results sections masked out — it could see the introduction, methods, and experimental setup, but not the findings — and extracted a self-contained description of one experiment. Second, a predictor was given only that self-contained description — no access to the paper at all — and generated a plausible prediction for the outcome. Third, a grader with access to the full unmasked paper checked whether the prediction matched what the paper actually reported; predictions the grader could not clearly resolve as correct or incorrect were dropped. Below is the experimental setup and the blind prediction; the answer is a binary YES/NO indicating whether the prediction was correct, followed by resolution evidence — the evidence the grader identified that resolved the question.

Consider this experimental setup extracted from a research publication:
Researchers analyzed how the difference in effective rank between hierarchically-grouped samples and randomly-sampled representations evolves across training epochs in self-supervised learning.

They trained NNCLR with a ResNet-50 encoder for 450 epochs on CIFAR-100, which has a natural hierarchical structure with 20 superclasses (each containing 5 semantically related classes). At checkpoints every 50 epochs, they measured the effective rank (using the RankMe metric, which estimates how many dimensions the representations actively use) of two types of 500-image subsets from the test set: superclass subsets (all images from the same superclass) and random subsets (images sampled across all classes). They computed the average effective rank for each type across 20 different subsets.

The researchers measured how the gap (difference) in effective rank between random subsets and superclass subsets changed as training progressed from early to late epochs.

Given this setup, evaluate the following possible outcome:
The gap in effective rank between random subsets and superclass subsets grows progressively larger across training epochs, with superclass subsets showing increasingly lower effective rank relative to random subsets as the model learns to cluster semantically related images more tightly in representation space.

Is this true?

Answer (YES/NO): YES